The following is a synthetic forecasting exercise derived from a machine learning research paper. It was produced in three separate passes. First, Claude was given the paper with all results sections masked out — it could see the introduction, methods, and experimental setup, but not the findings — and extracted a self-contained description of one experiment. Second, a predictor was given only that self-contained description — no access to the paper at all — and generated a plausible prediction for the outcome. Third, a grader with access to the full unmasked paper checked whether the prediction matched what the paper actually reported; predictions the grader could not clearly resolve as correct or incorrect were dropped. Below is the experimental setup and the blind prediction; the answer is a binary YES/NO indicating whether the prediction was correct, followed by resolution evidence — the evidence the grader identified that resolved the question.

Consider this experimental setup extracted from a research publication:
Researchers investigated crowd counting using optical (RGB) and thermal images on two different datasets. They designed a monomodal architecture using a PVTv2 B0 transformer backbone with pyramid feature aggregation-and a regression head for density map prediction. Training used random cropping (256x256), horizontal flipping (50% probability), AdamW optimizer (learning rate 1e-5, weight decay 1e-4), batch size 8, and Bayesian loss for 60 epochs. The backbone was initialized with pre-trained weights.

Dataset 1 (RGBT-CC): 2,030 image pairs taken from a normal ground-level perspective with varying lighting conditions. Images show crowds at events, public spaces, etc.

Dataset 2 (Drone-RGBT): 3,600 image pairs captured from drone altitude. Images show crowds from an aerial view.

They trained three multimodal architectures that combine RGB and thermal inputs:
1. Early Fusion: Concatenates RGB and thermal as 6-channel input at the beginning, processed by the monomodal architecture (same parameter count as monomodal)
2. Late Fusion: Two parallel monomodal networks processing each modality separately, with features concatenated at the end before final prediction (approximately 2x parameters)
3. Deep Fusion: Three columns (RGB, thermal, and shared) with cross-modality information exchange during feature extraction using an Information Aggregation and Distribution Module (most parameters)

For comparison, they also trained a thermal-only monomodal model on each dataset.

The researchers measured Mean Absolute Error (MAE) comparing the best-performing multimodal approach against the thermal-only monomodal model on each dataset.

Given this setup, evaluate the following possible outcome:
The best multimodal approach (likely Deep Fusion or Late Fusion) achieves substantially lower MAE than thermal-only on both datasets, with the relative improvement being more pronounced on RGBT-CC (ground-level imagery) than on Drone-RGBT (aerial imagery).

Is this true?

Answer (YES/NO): NO